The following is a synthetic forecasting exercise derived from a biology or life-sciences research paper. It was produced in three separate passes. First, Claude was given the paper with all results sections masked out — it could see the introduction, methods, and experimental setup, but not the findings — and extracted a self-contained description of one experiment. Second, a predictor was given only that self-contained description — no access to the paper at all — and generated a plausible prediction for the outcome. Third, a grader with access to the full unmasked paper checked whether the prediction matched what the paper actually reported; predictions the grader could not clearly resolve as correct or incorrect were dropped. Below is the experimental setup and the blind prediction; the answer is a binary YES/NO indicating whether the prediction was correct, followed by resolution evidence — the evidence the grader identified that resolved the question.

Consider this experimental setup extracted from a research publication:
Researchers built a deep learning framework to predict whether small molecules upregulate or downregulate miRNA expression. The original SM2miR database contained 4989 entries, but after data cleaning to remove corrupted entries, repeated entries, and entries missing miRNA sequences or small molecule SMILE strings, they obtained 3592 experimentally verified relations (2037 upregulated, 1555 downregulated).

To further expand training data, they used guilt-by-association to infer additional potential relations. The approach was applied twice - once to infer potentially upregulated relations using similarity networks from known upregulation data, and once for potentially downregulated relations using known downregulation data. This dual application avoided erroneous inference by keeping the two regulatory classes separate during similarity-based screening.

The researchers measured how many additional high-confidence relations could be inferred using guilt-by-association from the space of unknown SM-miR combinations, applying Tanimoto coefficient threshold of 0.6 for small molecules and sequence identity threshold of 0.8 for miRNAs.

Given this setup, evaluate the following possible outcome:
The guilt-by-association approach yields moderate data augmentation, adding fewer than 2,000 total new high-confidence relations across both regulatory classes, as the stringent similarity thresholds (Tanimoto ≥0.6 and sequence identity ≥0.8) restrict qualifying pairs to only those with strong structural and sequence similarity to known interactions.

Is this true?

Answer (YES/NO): YES